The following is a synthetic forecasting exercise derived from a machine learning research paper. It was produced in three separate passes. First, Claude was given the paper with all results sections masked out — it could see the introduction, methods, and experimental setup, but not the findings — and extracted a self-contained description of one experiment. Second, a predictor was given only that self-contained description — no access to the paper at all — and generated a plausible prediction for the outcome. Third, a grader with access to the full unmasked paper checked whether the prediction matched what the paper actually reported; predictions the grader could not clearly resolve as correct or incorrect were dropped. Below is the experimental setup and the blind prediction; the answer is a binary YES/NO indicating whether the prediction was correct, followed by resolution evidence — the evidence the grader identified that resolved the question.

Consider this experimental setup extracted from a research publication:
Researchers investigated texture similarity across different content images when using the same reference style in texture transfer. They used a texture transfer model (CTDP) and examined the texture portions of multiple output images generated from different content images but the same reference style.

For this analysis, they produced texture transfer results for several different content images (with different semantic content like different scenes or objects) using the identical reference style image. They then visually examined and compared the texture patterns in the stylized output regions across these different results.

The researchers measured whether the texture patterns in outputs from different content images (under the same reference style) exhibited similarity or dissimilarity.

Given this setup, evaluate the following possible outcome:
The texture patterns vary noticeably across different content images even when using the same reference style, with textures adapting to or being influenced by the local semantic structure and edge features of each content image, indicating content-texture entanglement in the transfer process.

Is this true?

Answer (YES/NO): NO